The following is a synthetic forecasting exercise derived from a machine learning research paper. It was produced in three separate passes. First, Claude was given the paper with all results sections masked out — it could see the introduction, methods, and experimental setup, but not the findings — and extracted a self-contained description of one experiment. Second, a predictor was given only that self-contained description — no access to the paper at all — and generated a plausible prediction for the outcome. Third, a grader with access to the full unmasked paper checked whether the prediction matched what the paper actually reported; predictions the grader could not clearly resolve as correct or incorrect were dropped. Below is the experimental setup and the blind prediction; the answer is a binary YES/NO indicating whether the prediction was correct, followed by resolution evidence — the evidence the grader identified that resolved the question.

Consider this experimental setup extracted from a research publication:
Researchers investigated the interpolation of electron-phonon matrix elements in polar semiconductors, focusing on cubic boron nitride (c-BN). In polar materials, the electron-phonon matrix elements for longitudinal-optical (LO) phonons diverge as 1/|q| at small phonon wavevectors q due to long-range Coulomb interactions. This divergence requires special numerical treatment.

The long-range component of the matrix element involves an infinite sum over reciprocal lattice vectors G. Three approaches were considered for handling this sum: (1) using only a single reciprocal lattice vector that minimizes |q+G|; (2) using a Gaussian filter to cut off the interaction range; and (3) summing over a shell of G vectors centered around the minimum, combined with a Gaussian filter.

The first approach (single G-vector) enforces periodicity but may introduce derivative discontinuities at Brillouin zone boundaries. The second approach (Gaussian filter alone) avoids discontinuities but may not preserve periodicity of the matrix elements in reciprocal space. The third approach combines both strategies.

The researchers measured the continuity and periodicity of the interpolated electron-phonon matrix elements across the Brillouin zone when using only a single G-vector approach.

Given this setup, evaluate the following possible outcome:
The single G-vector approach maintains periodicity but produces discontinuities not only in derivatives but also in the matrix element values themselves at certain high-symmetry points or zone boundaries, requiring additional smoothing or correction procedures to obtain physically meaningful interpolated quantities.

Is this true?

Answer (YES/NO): NO